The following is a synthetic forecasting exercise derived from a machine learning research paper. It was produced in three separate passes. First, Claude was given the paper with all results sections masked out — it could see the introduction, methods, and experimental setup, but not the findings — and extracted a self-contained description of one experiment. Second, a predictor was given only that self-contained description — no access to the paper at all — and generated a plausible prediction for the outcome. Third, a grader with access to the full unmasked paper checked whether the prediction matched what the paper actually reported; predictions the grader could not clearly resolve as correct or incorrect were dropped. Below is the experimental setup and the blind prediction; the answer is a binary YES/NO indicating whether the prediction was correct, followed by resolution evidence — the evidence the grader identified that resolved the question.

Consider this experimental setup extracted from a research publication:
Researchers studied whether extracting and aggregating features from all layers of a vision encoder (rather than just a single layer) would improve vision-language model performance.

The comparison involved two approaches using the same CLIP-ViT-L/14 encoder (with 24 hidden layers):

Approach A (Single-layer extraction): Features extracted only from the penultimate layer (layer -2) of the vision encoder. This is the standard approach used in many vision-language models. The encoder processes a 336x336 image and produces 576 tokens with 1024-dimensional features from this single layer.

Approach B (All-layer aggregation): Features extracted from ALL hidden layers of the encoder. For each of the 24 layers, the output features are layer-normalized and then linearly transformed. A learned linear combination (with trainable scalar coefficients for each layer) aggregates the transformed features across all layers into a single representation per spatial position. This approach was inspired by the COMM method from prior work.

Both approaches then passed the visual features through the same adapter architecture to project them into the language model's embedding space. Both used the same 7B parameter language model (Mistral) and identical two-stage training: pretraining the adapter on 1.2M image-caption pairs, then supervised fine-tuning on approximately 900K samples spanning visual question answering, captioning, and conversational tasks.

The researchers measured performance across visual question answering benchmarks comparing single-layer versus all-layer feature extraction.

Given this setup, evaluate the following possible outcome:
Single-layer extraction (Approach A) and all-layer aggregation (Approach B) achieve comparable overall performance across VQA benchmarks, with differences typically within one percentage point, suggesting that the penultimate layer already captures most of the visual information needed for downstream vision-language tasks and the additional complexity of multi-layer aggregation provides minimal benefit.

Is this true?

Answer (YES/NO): NO